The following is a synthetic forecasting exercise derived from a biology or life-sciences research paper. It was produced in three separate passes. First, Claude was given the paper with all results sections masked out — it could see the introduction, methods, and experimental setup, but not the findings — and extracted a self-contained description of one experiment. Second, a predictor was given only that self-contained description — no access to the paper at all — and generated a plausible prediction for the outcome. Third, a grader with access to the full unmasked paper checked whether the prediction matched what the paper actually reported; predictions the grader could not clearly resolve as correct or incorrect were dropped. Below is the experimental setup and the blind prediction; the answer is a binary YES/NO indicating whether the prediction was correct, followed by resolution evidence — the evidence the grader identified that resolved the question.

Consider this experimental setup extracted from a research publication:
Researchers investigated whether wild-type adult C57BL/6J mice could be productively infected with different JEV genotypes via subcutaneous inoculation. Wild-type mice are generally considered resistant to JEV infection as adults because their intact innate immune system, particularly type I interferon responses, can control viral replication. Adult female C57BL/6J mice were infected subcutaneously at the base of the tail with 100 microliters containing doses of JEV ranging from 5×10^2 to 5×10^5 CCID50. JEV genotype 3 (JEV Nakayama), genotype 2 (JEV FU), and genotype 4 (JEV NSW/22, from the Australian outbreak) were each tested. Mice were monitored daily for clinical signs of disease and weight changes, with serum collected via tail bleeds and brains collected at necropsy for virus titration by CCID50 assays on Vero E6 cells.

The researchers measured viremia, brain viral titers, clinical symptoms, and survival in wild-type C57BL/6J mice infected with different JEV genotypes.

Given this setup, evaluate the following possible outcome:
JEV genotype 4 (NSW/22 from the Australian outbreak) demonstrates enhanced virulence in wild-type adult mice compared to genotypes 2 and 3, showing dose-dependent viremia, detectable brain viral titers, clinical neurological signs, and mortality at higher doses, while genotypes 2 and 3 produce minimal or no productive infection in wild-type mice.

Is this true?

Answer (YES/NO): NO